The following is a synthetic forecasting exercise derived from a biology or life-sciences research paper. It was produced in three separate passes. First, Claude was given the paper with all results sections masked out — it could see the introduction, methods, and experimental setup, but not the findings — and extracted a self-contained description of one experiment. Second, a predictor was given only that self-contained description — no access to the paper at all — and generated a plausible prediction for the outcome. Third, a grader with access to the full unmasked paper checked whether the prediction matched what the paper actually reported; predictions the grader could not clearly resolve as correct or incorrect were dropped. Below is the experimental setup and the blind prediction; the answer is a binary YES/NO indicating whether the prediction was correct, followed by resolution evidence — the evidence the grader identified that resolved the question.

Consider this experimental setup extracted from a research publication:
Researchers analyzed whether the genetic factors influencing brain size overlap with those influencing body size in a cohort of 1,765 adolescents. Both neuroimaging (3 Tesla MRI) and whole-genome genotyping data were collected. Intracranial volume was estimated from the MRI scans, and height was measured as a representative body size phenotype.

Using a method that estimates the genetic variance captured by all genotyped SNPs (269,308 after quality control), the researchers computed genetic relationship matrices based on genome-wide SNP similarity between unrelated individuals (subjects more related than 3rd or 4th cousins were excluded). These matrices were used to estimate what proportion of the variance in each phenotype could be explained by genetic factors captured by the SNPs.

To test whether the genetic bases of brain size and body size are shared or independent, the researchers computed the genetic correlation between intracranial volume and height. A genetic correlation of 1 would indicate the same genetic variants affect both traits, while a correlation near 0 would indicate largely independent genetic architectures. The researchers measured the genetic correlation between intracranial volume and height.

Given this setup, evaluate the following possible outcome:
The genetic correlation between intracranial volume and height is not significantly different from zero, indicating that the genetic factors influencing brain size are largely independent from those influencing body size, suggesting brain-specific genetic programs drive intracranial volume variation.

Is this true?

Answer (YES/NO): YES